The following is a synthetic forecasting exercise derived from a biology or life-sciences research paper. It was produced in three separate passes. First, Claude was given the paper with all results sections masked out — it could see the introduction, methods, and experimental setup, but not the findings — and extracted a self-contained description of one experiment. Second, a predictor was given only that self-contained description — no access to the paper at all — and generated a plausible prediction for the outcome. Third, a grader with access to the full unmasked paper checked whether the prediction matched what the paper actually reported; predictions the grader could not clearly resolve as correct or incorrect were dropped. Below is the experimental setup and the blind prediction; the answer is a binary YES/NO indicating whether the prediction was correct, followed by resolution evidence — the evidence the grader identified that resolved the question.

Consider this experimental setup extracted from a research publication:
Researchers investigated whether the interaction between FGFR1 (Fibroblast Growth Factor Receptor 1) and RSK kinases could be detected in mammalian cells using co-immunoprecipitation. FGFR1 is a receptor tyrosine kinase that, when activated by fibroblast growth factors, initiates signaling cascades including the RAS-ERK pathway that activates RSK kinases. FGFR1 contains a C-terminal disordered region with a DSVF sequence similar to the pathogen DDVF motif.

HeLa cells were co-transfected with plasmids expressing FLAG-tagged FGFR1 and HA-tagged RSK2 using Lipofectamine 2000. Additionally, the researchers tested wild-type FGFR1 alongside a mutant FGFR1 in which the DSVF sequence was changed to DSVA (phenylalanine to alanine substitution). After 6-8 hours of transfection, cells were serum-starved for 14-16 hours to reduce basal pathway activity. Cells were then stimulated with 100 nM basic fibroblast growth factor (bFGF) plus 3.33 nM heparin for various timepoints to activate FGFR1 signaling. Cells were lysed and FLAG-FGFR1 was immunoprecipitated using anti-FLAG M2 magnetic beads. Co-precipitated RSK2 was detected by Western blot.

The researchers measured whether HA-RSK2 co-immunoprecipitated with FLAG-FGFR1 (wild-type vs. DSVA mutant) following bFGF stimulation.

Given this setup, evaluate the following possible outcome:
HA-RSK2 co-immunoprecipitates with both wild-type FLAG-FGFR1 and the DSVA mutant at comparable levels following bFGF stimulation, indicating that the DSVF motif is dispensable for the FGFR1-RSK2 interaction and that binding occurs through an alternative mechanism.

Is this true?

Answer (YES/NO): NO